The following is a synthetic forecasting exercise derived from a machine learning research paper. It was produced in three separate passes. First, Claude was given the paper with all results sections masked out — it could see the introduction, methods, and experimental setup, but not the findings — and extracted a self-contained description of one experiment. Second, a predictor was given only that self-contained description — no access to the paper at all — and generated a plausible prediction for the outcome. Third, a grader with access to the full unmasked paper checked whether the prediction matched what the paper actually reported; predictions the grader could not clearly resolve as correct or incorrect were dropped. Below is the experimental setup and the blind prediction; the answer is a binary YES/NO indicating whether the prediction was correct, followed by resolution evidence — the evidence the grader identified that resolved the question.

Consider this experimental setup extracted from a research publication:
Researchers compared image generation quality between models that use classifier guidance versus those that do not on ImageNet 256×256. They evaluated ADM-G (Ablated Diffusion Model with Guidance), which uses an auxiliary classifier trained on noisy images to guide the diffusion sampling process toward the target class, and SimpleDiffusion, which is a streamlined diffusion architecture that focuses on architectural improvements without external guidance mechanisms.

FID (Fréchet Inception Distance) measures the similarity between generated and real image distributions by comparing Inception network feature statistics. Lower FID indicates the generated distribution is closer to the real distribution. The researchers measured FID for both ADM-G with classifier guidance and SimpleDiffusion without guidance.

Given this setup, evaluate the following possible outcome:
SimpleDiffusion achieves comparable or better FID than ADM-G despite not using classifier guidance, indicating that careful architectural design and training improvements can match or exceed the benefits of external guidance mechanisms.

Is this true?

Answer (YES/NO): YES